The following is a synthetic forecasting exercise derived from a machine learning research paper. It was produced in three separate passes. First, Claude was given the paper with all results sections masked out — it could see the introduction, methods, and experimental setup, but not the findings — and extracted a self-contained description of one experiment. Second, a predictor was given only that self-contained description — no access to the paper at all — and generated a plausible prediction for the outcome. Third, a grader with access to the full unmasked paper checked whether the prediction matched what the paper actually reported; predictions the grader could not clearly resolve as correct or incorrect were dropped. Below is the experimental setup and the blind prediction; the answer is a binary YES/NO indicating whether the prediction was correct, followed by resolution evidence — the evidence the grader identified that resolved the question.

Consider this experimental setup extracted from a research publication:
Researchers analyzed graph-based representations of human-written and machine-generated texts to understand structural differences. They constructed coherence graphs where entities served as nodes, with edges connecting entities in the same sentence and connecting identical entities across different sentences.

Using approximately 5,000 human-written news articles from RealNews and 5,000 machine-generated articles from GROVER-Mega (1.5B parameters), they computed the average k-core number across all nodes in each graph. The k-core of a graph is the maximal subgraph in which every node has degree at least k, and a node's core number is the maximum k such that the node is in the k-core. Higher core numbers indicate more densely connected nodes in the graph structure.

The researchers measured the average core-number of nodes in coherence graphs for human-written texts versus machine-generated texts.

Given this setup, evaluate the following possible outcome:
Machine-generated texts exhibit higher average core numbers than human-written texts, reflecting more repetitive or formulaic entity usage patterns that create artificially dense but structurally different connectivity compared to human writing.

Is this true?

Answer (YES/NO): NO